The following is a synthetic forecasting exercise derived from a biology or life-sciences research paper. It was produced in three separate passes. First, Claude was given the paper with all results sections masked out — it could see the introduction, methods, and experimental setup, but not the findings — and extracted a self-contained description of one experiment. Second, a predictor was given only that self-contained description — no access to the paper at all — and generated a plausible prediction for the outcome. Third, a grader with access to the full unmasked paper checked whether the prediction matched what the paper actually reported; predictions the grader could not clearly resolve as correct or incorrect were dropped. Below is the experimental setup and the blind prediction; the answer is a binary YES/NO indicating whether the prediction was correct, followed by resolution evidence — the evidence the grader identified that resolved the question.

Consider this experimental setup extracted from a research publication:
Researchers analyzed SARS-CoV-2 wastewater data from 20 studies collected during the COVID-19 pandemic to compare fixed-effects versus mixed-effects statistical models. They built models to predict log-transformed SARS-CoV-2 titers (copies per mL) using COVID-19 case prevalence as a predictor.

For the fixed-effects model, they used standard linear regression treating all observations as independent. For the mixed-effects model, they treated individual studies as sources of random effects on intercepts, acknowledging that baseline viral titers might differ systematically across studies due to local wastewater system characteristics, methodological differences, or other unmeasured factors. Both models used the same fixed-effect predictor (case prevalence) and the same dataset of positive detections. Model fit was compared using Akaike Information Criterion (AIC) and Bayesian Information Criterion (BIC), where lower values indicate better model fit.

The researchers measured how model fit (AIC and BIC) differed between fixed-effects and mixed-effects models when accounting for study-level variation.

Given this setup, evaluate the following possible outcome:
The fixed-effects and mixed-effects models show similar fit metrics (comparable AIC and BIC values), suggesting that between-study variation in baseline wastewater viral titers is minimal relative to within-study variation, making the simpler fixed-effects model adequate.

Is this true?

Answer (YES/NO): NO